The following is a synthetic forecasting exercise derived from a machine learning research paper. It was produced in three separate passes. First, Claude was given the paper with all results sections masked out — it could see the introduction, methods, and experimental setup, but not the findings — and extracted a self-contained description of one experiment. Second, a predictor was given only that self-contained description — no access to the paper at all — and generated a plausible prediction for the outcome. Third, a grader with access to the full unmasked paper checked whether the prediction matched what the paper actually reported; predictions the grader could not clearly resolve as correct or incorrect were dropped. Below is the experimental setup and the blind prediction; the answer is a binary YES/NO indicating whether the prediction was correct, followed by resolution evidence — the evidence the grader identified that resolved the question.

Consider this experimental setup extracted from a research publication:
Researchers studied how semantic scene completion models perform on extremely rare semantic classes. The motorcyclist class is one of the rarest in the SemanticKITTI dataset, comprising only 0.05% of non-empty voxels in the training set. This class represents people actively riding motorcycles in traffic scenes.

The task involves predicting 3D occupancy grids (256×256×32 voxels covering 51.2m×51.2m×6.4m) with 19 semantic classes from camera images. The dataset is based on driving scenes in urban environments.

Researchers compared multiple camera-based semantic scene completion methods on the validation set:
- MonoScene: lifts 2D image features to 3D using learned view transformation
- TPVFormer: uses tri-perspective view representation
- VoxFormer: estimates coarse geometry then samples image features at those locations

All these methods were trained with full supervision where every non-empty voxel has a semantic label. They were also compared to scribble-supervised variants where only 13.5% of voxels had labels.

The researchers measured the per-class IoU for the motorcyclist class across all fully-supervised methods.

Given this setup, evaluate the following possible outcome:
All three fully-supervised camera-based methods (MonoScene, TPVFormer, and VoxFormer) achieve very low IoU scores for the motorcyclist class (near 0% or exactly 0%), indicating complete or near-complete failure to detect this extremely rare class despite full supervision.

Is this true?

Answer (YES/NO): YES